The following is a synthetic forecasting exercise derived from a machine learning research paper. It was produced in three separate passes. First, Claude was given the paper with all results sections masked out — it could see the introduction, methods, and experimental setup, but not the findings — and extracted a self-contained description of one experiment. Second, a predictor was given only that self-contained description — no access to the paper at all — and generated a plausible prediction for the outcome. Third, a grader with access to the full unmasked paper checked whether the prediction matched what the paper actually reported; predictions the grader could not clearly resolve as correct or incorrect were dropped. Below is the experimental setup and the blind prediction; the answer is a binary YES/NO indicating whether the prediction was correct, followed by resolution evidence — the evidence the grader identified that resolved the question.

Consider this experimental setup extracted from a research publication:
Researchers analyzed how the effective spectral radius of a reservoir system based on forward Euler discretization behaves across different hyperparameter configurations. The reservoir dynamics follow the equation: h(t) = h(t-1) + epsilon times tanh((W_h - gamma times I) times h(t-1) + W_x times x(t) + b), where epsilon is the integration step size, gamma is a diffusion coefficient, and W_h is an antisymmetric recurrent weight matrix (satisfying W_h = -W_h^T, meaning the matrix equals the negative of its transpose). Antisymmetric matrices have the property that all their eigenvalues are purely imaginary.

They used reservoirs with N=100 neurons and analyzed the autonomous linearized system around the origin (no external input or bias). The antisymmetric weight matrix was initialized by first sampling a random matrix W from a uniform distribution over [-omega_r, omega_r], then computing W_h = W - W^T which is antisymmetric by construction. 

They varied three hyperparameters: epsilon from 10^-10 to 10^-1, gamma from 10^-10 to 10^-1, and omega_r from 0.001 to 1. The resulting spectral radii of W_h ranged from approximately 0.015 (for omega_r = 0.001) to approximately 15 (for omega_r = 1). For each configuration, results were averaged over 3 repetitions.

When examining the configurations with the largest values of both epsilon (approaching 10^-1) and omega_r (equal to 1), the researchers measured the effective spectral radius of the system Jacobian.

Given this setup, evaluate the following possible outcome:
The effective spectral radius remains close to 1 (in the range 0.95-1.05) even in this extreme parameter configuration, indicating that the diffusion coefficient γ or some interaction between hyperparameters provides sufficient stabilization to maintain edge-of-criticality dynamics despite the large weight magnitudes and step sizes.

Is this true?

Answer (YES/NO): NO